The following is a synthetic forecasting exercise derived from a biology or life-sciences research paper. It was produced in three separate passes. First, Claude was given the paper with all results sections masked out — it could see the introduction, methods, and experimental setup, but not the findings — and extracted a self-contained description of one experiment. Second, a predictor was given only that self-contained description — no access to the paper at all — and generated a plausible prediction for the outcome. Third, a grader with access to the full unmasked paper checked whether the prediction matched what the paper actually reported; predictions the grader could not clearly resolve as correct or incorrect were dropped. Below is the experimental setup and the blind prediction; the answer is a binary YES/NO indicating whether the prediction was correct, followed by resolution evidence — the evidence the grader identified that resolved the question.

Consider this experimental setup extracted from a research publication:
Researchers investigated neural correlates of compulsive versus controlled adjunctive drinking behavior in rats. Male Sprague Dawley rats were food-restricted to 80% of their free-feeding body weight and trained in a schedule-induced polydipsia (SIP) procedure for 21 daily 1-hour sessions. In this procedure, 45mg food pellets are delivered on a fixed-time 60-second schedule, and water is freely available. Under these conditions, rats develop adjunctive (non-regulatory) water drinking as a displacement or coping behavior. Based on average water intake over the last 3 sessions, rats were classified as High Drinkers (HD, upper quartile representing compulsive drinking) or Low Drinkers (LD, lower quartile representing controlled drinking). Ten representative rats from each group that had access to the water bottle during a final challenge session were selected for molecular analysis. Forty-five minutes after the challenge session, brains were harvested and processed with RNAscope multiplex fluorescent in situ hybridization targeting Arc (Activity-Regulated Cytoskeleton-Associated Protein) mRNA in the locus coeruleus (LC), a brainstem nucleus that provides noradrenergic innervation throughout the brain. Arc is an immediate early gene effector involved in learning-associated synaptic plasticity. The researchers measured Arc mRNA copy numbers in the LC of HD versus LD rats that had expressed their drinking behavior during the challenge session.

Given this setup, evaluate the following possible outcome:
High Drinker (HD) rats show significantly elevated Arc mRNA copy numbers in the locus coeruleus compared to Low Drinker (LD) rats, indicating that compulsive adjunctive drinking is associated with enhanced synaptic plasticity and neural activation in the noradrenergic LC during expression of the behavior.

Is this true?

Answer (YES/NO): NO